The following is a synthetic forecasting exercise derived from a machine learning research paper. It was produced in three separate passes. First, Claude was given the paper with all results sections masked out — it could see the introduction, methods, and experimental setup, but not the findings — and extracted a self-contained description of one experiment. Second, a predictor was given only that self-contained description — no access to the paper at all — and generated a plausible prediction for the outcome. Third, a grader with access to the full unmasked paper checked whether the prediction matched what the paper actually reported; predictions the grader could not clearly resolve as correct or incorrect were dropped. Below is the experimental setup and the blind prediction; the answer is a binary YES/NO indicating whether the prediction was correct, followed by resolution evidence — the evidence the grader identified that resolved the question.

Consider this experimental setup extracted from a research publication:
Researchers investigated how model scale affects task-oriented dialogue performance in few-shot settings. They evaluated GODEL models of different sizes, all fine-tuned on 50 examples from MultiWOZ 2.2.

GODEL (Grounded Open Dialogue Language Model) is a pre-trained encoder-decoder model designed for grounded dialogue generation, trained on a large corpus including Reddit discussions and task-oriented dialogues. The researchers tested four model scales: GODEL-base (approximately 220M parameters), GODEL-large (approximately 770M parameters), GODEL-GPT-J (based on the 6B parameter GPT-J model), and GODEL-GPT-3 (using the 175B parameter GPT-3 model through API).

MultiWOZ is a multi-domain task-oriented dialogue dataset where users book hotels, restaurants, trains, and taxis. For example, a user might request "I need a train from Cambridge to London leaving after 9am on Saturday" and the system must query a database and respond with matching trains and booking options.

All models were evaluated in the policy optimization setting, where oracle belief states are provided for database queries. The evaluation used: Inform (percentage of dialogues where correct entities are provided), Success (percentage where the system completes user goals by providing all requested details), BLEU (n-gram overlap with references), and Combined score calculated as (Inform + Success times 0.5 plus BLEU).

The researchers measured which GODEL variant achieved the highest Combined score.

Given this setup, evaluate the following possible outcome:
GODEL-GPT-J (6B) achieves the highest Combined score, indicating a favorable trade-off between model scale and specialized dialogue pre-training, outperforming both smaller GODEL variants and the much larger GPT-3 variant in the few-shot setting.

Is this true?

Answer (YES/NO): NO